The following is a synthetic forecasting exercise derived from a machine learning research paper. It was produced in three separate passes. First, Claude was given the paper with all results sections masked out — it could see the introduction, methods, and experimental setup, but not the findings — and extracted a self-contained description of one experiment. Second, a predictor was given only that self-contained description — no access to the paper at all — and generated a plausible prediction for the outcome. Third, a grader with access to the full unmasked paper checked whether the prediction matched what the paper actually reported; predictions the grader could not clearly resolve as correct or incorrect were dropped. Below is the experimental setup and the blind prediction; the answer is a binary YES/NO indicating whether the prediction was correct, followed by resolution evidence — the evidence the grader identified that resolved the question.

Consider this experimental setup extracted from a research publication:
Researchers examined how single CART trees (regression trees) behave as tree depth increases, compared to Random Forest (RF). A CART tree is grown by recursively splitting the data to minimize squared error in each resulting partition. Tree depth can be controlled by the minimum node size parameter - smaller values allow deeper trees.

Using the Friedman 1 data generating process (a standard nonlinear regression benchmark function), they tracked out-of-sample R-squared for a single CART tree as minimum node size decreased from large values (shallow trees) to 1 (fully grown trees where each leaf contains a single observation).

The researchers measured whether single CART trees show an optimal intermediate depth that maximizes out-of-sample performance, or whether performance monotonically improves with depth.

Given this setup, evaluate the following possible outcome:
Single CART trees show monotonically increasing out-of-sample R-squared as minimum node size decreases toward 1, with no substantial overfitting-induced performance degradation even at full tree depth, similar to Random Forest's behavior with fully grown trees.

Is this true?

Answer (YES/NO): NO